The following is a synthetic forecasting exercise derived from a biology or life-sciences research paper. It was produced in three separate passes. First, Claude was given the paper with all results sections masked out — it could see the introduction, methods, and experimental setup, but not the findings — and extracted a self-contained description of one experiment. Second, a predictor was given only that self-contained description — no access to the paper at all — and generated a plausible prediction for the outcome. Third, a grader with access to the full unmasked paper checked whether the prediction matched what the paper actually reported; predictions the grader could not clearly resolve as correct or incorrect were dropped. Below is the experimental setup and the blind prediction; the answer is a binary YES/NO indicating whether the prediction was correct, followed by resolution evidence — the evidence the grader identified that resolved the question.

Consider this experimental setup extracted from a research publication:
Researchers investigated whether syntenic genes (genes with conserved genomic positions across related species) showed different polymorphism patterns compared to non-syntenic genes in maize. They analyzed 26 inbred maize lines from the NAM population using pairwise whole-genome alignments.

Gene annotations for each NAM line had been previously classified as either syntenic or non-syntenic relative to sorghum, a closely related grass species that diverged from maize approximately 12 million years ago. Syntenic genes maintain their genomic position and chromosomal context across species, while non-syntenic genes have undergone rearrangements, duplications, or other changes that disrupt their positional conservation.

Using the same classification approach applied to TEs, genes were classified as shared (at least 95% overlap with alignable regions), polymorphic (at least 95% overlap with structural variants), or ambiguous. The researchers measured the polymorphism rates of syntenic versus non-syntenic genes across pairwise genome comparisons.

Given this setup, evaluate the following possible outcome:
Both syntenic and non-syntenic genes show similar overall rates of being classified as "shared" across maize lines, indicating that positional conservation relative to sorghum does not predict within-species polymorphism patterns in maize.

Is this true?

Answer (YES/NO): NO